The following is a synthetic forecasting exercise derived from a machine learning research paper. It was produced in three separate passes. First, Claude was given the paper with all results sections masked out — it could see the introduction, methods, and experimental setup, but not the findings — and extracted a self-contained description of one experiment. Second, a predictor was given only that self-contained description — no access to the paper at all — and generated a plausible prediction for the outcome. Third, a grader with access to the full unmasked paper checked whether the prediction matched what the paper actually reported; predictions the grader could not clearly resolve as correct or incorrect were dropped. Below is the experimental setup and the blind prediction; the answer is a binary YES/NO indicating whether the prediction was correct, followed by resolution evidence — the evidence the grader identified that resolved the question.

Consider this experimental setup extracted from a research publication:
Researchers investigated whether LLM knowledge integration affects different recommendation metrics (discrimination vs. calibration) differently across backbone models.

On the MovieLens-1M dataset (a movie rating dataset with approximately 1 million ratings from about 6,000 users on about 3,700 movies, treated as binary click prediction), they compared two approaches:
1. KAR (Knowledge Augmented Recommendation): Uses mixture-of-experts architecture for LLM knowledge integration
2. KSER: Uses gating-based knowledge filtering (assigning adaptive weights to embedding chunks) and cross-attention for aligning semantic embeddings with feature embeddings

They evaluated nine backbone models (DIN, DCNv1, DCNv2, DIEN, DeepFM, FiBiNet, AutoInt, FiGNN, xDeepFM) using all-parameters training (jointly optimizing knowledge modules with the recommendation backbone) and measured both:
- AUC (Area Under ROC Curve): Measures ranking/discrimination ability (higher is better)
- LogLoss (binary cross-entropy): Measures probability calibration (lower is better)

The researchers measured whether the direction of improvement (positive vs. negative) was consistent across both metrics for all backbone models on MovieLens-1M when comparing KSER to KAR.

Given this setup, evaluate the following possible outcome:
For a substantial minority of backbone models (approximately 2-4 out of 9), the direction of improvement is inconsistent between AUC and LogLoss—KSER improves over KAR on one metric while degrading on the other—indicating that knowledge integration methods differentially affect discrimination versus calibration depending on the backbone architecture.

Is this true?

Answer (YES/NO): YES